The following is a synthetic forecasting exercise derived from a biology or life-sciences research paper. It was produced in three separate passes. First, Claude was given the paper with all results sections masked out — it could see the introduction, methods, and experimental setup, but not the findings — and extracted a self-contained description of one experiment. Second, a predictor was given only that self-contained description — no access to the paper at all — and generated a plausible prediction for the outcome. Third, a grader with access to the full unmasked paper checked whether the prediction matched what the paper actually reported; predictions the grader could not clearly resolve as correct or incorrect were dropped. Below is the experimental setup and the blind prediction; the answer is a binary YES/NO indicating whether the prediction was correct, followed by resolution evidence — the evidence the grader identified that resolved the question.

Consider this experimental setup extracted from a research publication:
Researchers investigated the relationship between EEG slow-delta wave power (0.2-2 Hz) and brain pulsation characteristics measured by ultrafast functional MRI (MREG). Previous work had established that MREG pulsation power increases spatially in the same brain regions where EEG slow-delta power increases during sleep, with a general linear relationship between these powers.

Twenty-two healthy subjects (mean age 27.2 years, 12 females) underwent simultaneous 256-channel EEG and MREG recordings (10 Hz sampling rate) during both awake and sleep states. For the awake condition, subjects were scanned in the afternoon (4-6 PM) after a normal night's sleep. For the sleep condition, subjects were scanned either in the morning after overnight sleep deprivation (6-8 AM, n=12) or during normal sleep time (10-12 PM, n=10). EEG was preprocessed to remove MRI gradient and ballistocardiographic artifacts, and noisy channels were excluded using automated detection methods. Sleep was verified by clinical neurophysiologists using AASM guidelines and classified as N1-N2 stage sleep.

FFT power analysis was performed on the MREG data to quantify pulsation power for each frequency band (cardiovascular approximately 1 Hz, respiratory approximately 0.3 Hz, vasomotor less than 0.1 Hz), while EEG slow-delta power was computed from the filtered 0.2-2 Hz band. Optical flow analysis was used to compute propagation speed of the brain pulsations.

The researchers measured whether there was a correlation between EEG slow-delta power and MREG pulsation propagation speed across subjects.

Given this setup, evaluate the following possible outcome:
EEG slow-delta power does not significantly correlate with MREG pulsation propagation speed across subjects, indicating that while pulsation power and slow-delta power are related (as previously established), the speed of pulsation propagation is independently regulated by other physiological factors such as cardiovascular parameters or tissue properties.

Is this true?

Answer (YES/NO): YES